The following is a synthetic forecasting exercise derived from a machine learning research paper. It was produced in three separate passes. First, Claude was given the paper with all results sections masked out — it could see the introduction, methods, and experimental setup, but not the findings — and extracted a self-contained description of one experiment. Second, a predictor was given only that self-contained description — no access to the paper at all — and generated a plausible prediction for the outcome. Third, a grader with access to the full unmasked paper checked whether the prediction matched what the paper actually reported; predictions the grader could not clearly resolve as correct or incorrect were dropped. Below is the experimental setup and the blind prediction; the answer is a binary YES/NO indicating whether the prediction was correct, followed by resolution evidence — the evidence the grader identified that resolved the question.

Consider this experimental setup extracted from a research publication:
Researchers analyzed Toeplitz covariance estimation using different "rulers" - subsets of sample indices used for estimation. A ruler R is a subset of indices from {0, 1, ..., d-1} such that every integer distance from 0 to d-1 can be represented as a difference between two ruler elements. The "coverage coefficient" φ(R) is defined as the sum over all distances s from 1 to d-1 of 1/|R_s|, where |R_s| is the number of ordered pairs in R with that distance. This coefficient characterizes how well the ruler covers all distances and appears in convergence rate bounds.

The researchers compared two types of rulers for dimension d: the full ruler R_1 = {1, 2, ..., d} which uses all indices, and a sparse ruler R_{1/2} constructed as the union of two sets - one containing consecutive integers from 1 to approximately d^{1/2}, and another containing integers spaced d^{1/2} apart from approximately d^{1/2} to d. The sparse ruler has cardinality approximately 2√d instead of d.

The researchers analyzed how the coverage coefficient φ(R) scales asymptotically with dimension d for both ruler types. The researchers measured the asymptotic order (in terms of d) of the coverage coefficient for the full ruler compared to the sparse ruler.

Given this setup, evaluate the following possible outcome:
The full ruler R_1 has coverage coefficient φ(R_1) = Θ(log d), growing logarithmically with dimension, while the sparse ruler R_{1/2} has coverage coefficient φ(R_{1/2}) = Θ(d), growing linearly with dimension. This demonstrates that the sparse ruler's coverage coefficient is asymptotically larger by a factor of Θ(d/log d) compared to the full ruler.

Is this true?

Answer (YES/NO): NO